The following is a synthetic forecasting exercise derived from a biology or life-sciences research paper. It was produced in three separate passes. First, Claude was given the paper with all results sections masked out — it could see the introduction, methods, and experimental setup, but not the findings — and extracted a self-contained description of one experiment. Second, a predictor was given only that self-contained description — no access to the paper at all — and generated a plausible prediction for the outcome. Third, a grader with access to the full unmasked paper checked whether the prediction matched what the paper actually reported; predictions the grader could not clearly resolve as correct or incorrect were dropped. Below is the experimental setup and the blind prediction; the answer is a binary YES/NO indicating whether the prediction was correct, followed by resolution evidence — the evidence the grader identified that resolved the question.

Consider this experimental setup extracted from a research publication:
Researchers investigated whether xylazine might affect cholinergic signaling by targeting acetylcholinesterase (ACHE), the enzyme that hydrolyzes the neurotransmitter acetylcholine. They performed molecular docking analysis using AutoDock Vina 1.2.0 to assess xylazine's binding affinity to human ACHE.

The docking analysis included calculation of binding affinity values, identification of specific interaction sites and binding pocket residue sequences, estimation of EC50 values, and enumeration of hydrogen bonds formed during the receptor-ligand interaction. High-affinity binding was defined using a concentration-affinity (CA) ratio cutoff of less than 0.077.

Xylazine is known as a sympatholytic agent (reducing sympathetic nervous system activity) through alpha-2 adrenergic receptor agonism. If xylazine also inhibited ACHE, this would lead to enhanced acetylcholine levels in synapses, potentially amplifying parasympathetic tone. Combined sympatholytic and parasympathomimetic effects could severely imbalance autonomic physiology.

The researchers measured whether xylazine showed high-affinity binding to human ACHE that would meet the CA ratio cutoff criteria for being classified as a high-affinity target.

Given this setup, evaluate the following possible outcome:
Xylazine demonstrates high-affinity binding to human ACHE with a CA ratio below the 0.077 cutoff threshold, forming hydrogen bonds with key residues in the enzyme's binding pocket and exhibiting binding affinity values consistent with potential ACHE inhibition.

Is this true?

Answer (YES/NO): YES